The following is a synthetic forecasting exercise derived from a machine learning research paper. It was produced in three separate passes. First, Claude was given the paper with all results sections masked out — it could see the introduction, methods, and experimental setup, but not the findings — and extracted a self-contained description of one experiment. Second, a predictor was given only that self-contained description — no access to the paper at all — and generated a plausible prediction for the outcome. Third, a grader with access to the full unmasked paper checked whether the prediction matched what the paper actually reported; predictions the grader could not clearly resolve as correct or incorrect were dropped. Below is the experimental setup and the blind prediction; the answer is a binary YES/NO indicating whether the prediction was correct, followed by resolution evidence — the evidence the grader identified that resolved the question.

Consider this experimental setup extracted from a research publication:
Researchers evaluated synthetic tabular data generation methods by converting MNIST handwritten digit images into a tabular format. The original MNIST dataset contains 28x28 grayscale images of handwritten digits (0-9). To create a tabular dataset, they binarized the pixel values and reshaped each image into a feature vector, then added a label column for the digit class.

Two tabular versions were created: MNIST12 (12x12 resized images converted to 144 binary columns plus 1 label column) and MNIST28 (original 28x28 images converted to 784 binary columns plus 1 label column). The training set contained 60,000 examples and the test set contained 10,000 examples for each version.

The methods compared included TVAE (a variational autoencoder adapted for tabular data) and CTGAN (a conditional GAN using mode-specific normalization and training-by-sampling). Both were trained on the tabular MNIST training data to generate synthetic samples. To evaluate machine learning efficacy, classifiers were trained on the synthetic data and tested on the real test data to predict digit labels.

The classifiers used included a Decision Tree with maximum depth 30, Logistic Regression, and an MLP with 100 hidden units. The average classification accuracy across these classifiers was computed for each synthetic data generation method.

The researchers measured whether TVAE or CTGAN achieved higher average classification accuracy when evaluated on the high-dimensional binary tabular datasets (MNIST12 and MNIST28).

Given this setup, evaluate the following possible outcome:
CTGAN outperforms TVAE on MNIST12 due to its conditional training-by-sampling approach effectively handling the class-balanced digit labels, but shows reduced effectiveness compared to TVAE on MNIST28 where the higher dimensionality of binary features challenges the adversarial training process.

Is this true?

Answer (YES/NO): NO